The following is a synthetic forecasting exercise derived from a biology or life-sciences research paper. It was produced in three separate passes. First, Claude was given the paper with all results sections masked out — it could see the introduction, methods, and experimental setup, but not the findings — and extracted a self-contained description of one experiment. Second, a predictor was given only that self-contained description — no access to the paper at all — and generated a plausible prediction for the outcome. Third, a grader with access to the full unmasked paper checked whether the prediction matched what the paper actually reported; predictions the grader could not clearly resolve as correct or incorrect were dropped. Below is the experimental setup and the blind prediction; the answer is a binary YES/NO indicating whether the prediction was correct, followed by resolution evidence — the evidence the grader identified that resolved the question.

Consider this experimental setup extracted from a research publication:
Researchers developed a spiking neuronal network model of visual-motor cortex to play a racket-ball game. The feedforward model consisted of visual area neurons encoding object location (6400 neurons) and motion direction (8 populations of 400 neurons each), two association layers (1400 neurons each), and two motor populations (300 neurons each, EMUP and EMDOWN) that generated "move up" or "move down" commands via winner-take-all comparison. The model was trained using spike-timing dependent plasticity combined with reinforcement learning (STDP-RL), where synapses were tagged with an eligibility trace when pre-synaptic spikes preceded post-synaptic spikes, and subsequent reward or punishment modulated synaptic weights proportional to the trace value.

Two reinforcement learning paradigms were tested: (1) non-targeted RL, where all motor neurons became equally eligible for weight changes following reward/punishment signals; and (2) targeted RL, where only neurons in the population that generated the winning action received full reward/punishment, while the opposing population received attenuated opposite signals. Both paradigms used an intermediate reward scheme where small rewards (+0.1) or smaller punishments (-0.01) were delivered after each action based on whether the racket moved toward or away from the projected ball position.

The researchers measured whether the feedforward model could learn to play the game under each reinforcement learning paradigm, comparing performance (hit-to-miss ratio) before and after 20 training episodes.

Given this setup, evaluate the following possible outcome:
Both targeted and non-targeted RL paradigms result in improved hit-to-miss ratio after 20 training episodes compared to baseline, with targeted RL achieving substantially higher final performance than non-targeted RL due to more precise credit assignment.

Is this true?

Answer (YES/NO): NO